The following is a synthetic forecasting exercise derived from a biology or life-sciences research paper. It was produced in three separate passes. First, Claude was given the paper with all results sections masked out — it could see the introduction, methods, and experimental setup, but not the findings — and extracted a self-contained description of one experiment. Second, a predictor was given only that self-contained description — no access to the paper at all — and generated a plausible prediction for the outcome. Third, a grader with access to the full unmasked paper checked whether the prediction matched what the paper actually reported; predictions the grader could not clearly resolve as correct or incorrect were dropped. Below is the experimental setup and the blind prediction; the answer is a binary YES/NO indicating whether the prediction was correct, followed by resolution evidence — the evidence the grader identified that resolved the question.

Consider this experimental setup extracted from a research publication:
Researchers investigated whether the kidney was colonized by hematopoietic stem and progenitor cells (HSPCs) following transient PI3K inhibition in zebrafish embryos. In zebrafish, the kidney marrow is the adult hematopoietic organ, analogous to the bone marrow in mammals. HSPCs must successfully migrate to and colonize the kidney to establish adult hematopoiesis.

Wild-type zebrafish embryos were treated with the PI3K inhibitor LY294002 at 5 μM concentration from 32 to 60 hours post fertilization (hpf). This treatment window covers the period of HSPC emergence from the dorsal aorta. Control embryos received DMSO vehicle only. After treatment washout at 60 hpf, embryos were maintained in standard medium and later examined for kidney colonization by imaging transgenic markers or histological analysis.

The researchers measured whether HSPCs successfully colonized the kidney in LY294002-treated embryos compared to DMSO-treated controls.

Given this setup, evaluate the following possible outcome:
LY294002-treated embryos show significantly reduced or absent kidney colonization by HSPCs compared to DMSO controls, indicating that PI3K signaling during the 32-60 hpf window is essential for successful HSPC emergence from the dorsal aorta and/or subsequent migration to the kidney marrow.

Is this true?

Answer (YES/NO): YES